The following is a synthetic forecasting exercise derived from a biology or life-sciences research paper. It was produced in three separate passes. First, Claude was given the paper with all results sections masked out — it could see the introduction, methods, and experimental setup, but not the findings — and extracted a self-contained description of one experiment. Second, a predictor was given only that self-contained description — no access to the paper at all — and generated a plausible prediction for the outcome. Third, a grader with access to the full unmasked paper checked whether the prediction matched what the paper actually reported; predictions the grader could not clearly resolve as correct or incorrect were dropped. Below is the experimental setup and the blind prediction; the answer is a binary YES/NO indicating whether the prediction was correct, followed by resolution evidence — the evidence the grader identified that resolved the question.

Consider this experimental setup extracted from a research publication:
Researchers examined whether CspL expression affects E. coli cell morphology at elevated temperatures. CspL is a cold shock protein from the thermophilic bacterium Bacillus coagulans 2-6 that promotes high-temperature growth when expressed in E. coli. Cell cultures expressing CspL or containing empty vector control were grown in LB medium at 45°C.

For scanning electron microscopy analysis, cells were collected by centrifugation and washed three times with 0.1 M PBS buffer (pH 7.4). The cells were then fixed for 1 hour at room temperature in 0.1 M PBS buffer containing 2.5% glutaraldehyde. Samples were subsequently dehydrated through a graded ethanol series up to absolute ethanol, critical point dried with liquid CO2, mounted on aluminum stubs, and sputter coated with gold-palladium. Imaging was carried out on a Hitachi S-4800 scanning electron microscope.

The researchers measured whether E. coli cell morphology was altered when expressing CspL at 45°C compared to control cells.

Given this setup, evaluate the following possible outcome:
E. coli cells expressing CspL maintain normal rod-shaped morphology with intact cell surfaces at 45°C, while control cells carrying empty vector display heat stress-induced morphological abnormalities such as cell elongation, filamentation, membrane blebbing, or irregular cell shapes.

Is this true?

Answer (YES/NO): NO